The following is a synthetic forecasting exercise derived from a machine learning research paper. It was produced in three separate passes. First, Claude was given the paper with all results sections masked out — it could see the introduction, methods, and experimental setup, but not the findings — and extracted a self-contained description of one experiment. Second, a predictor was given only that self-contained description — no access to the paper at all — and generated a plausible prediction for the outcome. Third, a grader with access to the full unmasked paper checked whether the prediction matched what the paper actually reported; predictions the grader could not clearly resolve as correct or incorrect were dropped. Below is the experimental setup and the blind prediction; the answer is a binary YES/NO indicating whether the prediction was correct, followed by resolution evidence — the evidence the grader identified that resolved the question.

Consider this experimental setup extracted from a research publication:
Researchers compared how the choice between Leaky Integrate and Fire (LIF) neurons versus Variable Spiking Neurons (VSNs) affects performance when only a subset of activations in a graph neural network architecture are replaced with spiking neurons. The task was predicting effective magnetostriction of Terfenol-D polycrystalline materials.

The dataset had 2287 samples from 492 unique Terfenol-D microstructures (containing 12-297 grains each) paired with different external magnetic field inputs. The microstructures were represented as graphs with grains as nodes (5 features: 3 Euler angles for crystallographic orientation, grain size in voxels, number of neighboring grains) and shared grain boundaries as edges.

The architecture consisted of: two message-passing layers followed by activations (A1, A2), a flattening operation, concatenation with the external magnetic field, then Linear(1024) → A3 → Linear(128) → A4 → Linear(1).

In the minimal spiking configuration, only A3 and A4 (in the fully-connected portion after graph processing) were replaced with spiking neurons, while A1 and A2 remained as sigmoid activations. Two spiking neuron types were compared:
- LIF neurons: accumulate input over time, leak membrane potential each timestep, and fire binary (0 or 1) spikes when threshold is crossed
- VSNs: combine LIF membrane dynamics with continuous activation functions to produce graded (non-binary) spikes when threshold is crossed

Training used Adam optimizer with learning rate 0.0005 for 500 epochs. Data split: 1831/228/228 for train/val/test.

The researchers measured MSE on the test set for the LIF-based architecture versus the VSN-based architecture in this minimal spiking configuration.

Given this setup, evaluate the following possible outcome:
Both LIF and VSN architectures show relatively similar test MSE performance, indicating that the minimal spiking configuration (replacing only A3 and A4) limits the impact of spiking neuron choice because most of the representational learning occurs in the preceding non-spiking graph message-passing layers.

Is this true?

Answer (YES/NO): NO